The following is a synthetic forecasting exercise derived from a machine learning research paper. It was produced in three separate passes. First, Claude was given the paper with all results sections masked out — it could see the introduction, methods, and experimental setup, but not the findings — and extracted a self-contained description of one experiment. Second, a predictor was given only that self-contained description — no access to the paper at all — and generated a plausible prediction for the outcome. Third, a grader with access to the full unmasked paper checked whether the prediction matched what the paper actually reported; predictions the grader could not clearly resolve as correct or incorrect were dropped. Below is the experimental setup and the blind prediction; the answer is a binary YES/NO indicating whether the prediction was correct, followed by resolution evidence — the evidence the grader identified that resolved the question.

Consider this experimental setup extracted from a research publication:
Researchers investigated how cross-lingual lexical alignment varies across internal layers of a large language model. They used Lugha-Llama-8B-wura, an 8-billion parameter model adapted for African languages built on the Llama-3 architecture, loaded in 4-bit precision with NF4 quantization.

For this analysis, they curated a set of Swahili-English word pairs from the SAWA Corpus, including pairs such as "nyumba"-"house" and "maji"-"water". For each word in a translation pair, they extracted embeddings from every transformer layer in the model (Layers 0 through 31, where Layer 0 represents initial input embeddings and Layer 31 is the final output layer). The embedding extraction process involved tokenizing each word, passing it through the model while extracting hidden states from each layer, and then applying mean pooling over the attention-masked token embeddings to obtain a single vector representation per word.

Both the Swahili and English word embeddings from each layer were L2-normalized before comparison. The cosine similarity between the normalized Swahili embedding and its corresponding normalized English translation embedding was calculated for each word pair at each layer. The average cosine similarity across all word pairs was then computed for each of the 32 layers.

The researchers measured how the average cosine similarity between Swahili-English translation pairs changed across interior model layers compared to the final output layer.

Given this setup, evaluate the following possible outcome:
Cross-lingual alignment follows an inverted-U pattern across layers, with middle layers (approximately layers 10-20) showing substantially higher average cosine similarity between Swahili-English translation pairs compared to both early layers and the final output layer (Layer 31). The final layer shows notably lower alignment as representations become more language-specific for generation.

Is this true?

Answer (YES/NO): NO